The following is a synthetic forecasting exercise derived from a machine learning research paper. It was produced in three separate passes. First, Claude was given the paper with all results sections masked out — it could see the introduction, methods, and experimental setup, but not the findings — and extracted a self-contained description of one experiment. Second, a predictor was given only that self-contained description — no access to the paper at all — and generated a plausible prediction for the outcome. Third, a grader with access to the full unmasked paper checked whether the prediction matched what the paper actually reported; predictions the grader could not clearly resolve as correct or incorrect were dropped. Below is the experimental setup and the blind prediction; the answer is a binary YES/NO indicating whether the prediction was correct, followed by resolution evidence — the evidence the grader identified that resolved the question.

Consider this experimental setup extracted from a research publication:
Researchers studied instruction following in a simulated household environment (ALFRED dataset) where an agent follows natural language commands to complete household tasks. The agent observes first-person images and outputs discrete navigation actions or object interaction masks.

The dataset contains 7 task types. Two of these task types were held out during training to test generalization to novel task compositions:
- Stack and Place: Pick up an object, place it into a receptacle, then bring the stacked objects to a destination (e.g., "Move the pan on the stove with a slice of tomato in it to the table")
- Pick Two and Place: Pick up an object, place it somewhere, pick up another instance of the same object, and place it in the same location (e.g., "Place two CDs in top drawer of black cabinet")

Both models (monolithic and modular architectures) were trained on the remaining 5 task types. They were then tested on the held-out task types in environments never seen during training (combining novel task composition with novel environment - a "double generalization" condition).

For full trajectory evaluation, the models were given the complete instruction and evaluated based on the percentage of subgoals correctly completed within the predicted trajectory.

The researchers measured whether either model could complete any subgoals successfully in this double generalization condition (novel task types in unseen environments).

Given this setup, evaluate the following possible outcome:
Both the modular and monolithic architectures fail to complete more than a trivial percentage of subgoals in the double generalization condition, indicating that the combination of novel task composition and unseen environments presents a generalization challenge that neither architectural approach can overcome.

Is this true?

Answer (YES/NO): YES